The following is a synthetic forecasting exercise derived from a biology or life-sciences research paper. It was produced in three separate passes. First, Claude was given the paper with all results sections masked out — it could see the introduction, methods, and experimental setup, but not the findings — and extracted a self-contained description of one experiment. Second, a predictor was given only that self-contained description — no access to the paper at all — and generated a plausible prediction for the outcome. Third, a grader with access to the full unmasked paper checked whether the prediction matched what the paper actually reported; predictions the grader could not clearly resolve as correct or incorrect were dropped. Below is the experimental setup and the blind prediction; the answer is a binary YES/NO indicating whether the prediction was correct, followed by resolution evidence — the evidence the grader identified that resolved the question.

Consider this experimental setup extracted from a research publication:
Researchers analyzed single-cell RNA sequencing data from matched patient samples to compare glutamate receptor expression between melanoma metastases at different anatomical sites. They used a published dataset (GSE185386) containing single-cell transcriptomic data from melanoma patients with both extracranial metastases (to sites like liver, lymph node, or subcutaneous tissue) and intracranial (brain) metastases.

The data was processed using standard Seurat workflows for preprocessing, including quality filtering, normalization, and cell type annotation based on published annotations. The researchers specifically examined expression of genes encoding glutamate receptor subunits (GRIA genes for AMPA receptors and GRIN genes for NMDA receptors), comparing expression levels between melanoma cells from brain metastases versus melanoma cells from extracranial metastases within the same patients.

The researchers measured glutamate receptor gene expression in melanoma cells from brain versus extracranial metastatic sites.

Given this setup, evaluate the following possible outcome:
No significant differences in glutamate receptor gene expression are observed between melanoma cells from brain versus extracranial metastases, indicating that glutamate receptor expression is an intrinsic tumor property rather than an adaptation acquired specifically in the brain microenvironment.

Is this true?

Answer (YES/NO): NO